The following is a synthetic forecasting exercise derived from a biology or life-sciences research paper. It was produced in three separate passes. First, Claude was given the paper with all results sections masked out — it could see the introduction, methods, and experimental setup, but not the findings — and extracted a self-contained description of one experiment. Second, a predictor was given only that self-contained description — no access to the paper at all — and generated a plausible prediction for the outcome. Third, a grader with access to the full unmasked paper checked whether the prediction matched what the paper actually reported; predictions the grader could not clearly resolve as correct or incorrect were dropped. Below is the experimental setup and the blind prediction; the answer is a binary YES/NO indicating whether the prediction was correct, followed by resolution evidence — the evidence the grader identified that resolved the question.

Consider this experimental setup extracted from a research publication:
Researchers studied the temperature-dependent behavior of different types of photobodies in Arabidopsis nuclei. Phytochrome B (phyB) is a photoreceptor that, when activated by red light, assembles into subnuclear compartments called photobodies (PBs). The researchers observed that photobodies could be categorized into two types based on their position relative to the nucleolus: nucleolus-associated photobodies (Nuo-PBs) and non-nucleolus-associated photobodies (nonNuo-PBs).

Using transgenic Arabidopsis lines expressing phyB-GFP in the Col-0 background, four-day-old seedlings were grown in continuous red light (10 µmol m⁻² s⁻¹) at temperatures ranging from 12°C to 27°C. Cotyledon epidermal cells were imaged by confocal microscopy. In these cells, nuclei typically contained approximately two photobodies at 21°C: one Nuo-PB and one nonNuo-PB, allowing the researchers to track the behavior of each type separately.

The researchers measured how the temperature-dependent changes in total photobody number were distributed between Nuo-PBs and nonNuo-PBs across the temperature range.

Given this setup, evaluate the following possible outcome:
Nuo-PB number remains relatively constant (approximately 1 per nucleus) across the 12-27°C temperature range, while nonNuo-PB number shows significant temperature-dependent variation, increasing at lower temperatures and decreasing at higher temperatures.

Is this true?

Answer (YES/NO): NO